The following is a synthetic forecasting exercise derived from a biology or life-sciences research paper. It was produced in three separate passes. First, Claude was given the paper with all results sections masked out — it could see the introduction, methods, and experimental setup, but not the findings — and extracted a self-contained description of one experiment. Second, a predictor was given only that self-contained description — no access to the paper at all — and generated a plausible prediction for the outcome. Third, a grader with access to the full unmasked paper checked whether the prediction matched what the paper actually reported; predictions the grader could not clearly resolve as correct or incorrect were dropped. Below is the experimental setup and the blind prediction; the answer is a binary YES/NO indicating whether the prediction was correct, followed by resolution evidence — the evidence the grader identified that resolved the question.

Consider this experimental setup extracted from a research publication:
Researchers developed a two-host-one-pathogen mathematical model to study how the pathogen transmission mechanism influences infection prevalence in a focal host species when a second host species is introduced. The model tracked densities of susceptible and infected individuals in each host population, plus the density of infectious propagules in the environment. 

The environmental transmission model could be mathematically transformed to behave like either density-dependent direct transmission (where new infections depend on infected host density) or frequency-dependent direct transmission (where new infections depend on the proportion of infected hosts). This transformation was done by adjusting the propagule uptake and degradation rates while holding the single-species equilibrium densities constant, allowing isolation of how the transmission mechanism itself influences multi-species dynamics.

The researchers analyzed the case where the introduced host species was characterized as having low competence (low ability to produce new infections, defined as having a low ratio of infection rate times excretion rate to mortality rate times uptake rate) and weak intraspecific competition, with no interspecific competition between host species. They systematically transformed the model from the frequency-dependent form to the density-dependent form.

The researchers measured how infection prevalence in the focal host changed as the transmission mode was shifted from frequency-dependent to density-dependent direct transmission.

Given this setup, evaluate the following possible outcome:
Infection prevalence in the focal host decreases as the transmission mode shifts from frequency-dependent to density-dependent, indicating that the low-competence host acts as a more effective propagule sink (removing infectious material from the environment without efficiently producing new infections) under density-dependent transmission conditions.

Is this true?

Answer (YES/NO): NO